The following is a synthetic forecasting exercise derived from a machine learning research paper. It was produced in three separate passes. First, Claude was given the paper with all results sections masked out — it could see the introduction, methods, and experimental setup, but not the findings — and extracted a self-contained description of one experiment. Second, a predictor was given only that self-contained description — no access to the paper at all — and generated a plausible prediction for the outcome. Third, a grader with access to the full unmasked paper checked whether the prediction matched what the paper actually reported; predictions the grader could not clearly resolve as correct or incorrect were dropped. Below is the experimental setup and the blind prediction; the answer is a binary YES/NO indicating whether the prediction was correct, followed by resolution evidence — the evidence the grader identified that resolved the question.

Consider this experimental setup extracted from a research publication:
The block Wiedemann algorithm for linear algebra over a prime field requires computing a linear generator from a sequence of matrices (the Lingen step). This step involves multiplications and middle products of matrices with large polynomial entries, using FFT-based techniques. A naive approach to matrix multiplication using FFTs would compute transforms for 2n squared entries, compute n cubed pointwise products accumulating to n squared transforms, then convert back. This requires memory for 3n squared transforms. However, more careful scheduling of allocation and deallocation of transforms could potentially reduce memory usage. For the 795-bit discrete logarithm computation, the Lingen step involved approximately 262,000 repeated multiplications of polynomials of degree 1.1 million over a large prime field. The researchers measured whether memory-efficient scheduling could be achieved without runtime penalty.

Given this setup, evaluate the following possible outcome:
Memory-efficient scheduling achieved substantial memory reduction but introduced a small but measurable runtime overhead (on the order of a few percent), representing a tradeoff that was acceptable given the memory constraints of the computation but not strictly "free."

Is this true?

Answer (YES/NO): NO